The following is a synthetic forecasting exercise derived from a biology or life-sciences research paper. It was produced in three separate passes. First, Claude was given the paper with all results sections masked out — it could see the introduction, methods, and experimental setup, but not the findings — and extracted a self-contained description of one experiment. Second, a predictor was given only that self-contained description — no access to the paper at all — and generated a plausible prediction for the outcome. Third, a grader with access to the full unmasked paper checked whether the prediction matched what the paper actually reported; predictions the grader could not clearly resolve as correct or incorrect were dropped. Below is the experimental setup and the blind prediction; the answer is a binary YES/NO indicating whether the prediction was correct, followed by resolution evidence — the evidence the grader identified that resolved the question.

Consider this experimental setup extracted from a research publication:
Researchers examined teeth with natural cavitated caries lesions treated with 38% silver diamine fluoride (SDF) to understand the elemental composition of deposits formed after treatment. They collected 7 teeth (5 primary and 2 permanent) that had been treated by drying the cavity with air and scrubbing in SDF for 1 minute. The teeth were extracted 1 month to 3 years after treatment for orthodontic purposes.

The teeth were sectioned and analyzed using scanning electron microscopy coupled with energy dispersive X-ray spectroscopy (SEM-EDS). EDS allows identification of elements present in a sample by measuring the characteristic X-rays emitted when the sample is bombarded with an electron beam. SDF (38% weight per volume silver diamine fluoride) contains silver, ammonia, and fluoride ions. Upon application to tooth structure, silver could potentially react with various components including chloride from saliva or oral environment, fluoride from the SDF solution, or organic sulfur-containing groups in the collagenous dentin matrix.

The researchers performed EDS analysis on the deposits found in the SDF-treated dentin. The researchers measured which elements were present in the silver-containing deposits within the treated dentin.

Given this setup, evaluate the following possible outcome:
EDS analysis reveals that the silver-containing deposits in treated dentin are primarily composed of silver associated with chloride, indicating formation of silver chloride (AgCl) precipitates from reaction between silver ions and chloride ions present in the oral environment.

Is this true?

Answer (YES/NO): NO